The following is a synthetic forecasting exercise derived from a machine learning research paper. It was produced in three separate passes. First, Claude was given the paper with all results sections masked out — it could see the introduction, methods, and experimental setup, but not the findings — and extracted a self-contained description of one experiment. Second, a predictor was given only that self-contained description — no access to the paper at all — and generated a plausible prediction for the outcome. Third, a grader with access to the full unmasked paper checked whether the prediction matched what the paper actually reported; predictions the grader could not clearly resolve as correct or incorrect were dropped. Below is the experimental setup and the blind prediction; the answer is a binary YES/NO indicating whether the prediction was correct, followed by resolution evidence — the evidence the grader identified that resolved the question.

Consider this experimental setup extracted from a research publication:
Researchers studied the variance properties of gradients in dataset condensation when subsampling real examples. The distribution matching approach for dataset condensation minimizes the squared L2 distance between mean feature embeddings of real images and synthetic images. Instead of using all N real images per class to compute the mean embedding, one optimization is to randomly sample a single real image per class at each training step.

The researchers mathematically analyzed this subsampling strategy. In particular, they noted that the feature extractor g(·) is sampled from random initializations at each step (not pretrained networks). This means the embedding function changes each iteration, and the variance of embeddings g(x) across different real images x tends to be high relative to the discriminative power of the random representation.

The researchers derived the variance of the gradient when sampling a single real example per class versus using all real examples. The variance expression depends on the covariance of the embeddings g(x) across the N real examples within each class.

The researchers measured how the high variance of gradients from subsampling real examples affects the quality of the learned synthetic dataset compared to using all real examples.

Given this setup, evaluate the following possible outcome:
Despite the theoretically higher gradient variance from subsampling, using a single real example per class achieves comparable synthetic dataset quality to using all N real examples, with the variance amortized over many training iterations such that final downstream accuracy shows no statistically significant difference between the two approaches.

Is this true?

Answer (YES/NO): NO